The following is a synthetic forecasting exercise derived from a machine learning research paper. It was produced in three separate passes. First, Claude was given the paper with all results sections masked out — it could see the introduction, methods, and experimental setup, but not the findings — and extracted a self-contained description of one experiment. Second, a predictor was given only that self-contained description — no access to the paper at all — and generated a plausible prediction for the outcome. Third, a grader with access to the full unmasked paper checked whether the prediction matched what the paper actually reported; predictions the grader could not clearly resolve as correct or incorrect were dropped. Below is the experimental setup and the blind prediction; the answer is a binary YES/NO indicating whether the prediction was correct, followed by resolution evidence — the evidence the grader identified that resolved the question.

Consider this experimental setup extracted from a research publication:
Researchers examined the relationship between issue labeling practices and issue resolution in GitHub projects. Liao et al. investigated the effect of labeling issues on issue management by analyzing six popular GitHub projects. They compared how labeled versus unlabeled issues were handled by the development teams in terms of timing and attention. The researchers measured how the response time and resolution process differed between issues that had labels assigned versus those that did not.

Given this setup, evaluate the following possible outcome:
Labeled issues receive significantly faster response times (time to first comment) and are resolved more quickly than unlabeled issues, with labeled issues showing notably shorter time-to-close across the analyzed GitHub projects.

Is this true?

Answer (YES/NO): YES